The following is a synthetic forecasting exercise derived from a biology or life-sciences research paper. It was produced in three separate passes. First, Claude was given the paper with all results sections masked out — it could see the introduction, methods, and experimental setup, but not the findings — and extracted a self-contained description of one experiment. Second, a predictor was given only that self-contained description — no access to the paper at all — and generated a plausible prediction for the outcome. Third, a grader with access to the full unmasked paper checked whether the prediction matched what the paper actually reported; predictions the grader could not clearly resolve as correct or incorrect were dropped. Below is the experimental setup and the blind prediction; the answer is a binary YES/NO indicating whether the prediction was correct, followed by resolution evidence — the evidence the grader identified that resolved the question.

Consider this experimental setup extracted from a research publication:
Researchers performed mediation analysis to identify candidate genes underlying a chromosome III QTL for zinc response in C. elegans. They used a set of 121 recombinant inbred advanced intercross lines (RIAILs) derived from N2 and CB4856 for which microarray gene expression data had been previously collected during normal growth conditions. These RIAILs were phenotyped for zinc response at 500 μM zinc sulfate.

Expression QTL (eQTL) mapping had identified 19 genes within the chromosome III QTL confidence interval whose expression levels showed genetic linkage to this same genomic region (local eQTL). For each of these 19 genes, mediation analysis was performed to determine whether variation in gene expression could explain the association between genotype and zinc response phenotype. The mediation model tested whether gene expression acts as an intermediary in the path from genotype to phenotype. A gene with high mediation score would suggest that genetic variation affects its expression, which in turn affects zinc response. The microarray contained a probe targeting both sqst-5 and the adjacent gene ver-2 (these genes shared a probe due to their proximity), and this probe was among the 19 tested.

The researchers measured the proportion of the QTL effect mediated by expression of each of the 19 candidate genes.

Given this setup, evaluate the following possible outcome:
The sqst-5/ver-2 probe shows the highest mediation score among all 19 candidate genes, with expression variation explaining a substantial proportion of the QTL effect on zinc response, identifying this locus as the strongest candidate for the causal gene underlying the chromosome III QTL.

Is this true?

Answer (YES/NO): YES